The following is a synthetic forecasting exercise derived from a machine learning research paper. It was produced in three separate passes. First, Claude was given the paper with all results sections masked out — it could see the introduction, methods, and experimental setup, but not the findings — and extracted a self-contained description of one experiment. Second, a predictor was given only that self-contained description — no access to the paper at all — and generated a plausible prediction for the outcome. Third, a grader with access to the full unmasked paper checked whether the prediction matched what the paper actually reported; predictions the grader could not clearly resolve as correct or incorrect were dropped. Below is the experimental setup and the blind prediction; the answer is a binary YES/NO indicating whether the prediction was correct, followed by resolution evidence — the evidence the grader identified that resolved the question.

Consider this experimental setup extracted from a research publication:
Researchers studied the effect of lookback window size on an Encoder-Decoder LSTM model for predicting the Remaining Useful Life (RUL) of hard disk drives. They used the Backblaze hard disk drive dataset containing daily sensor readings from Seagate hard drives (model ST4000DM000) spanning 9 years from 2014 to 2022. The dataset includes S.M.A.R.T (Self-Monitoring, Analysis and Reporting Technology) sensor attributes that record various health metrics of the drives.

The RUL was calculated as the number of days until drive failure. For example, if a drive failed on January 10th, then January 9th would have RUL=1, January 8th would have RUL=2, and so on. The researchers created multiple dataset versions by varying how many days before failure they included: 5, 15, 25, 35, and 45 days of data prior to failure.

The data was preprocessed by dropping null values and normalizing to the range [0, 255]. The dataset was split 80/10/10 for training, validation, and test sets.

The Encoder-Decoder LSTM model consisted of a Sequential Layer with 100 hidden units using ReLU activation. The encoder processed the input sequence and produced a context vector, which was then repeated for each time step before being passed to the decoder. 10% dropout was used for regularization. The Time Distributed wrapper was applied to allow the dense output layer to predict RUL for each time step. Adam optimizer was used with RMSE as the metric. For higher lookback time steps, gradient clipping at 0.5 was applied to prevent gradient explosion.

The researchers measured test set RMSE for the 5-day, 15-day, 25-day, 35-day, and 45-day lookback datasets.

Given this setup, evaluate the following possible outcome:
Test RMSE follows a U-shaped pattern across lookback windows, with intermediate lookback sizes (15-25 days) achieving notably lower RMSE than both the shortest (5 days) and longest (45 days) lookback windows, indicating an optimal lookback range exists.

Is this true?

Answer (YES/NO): NO